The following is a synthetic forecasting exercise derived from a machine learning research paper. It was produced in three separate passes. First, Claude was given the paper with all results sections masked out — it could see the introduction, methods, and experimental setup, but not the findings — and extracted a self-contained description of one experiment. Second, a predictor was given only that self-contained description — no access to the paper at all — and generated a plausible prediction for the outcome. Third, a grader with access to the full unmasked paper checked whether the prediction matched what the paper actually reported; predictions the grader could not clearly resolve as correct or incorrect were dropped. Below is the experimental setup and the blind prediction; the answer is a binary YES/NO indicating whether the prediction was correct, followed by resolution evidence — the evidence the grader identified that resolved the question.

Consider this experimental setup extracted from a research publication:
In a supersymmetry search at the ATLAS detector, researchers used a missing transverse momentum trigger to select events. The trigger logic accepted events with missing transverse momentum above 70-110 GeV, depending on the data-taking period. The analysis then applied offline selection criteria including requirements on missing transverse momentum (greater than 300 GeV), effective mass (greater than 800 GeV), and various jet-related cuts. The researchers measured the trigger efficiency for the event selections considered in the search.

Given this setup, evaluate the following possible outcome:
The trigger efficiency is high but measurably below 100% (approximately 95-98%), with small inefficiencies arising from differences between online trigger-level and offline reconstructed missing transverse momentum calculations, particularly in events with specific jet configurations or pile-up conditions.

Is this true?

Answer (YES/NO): NO